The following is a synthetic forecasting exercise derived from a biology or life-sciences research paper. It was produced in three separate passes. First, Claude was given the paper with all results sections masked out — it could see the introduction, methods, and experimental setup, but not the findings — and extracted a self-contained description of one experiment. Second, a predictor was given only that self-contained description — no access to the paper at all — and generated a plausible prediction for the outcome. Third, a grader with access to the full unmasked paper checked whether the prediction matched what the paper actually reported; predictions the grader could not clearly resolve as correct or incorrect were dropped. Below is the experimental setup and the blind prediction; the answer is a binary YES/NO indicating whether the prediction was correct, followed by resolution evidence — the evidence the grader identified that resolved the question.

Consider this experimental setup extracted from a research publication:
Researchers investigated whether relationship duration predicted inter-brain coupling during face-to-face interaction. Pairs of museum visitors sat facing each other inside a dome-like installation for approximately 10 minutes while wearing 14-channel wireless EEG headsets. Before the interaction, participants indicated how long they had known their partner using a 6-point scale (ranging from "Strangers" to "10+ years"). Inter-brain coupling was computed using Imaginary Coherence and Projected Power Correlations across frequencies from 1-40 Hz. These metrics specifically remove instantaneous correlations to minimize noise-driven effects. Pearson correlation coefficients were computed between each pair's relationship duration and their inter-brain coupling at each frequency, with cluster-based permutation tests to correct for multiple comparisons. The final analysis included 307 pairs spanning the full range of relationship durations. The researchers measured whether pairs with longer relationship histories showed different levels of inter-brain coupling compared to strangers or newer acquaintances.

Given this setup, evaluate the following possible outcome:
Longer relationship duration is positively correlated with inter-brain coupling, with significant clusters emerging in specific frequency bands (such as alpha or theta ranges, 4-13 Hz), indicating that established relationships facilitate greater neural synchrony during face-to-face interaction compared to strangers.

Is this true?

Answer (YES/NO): NO